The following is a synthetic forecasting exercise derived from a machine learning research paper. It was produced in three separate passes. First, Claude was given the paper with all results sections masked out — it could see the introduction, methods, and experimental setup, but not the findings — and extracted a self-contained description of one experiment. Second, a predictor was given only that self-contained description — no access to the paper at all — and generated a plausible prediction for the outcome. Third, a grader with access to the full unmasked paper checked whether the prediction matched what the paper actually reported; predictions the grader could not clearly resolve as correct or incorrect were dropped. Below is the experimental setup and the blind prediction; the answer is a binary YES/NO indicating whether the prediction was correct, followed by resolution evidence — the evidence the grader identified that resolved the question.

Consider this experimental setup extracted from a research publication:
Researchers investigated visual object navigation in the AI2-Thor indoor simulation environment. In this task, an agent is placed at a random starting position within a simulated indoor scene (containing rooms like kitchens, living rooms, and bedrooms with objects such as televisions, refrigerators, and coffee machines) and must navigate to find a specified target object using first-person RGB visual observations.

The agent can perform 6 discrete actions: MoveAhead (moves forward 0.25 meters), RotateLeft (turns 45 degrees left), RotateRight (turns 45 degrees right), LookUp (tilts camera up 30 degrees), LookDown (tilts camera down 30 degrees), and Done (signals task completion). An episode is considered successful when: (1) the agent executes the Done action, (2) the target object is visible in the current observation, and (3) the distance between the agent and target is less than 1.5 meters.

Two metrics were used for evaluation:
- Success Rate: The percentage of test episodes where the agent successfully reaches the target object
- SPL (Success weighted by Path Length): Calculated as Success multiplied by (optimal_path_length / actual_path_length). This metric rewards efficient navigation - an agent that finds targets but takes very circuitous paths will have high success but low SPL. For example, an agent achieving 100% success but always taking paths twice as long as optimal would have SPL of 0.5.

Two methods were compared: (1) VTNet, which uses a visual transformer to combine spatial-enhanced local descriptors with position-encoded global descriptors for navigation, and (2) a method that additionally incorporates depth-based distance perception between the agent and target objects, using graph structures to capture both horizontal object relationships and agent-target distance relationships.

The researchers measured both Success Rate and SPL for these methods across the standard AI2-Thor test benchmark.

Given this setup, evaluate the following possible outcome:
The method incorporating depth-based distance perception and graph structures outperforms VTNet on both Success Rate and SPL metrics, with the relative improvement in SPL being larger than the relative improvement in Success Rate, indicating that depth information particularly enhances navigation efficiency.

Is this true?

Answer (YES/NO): NO